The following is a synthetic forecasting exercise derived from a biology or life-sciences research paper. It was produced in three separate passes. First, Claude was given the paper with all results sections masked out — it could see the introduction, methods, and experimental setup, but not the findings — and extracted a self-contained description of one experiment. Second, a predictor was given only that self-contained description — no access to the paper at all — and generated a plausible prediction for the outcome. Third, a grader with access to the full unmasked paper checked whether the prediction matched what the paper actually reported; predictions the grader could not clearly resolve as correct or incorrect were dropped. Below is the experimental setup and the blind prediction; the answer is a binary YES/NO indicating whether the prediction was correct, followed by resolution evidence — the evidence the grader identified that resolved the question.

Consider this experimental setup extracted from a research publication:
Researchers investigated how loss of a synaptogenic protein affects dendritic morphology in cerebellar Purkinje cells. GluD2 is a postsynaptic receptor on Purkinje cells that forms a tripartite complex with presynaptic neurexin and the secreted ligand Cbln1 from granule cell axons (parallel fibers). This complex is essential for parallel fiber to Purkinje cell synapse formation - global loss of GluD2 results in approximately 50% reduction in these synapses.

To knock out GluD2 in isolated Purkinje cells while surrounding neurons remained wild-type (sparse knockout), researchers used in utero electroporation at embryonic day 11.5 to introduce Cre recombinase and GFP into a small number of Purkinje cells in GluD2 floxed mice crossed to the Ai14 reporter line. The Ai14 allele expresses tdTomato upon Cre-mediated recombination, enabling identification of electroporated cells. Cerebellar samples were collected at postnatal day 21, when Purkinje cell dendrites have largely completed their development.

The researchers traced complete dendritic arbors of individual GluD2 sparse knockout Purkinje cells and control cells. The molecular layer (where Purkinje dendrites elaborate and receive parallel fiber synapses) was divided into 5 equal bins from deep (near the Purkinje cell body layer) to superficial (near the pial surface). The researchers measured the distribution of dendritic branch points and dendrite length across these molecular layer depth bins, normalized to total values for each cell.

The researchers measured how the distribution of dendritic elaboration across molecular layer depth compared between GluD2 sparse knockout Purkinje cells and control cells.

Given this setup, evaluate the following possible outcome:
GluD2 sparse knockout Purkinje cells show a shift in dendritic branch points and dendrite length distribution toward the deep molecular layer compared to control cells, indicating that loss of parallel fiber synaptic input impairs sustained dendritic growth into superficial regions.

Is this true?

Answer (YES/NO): NO